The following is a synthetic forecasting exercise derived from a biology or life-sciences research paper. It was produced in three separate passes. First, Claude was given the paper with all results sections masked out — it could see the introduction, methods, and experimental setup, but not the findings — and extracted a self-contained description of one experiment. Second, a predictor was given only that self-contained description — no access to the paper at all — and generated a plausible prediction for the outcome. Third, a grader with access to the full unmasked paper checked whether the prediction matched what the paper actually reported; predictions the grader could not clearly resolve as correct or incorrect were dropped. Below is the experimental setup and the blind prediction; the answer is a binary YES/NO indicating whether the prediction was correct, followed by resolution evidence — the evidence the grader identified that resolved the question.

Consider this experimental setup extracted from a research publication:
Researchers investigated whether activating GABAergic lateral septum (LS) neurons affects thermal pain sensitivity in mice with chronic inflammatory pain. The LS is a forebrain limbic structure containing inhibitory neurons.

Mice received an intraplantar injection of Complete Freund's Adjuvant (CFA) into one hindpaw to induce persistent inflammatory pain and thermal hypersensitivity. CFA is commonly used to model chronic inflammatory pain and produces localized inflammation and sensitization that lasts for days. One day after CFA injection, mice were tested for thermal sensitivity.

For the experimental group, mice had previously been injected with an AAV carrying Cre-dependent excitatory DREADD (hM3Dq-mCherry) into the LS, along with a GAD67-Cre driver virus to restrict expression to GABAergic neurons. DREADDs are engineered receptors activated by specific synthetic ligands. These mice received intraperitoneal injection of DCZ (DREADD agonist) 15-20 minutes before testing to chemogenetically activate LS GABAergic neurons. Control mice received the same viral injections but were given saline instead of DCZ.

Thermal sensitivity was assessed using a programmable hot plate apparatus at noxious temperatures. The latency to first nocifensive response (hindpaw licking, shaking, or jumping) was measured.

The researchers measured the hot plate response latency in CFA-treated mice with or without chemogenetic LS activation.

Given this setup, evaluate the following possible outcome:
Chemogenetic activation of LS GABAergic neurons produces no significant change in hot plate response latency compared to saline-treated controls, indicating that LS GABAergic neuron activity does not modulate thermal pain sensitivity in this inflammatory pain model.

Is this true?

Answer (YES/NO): NO